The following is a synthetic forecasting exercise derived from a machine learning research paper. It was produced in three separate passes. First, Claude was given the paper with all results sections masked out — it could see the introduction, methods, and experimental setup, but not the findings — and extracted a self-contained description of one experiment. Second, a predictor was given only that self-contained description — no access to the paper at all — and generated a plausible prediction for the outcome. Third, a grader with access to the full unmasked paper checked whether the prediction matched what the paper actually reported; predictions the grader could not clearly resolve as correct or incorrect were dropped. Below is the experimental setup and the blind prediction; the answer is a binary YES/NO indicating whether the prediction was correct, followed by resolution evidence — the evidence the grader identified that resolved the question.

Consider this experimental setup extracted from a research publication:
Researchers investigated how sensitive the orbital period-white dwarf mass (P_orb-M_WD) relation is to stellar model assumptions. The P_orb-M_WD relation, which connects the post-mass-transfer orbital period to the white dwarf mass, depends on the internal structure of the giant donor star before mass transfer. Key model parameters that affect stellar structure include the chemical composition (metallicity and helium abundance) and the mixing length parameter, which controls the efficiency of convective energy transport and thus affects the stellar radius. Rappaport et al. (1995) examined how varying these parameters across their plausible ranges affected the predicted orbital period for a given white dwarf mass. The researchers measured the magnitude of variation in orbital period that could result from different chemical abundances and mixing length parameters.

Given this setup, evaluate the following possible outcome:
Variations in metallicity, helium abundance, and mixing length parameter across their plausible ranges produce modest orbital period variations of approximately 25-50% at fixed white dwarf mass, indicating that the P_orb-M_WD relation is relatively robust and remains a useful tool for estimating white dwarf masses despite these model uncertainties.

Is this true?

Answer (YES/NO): NO